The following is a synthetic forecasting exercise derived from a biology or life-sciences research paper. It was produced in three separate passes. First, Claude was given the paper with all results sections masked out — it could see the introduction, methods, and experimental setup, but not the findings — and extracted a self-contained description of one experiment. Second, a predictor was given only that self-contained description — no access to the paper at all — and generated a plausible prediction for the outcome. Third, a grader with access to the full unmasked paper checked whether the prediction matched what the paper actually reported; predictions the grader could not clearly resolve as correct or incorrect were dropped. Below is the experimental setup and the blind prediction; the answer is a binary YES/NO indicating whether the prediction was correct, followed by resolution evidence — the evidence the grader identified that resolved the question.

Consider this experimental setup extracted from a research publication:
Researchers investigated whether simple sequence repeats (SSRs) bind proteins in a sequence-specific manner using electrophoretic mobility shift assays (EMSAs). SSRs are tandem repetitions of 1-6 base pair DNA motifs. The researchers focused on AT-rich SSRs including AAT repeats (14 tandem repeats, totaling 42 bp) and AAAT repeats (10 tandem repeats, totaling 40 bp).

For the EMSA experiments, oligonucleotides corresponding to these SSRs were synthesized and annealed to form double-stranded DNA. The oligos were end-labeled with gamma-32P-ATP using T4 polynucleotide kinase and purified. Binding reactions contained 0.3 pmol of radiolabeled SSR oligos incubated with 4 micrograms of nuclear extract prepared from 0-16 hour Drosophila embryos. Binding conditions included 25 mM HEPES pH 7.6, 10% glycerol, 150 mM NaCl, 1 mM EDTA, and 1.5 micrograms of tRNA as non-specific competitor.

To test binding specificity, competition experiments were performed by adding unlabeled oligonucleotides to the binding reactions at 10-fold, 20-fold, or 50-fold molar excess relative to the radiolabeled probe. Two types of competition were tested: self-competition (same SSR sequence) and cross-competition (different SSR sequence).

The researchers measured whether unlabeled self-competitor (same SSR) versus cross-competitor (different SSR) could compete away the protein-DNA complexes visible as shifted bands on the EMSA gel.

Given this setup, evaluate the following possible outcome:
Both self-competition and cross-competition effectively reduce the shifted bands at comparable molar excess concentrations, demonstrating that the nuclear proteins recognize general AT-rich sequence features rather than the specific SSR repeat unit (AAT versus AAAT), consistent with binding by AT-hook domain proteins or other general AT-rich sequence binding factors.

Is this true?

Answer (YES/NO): NO